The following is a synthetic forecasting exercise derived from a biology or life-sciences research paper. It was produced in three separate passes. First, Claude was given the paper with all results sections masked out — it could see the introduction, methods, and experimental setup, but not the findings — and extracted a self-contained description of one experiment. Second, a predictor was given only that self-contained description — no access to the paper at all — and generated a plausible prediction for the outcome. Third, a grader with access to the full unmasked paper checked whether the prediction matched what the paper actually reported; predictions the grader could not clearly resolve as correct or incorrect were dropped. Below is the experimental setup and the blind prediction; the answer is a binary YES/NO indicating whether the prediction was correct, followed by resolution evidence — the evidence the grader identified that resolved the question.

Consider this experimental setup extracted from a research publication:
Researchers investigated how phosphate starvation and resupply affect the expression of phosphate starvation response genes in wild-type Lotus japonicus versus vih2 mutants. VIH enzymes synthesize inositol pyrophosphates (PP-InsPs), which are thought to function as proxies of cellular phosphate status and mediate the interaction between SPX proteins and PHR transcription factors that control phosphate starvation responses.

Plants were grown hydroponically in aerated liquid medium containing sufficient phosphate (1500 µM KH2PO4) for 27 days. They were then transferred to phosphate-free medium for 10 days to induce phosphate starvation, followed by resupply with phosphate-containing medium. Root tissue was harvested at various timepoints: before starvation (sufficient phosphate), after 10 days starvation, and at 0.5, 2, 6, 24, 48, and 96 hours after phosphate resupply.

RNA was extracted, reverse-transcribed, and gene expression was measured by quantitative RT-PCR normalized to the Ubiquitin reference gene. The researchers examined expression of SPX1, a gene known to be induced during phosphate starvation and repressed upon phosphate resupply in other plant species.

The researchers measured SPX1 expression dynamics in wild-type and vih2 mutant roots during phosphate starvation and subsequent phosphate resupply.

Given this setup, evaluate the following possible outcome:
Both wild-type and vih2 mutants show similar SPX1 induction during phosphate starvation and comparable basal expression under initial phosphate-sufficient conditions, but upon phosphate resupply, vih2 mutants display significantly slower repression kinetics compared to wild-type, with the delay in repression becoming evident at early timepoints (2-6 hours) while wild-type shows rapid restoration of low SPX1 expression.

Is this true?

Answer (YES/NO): NO